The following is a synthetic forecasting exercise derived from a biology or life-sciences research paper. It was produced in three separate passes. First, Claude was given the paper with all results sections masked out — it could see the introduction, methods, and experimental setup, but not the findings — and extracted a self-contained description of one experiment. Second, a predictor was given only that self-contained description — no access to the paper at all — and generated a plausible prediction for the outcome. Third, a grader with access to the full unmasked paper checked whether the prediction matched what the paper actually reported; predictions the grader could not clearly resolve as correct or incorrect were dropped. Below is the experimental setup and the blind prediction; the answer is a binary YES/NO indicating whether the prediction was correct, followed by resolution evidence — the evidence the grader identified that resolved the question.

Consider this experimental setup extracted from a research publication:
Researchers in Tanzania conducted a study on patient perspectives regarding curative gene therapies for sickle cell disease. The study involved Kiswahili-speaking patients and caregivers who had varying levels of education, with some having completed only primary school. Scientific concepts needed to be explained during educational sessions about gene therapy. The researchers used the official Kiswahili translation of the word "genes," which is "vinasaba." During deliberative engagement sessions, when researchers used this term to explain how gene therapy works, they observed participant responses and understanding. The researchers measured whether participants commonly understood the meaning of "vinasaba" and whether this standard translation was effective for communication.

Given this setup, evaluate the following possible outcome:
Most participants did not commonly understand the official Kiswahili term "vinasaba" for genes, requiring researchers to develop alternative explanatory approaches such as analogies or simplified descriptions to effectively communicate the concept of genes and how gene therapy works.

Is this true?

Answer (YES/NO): YES